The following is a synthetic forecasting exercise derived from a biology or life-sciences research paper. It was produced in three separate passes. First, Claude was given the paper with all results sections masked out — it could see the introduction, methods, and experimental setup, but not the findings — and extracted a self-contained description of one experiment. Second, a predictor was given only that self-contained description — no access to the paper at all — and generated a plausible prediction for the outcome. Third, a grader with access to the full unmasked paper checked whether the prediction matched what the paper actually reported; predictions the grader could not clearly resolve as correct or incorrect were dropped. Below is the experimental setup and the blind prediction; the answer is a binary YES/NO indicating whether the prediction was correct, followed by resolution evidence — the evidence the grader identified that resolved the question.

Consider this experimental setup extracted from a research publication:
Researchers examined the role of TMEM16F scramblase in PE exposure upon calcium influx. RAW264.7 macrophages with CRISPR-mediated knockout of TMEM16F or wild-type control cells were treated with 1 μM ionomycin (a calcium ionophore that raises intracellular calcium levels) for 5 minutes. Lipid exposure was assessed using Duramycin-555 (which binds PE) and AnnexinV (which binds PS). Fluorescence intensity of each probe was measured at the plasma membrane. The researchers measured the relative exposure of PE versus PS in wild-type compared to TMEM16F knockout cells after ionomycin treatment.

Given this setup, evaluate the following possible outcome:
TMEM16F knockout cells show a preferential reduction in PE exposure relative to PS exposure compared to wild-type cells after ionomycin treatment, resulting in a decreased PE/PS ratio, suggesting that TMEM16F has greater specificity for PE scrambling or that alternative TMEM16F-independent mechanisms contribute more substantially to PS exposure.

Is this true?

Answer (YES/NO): NO